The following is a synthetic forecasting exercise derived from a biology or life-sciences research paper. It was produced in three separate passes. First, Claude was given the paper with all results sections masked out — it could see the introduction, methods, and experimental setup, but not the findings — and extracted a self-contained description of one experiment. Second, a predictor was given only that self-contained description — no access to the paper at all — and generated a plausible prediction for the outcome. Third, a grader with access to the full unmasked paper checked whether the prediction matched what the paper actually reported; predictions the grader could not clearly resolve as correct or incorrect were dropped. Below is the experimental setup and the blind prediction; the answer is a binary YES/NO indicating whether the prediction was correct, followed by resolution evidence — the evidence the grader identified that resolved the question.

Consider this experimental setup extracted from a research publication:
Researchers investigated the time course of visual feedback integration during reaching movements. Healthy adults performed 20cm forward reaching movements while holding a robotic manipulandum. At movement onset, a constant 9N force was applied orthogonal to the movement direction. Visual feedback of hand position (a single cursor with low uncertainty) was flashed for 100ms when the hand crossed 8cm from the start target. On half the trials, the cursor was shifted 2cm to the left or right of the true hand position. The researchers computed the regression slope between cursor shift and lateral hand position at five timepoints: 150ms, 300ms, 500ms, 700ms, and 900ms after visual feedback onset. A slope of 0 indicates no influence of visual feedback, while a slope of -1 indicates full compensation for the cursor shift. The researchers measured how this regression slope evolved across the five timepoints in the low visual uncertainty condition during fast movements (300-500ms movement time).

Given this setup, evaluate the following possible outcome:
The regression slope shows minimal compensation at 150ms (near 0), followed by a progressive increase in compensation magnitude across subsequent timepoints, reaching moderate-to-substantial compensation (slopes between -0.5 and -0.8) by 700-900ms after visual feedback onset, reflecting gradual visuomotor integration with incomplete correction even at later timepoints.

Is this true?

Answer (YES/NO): YES